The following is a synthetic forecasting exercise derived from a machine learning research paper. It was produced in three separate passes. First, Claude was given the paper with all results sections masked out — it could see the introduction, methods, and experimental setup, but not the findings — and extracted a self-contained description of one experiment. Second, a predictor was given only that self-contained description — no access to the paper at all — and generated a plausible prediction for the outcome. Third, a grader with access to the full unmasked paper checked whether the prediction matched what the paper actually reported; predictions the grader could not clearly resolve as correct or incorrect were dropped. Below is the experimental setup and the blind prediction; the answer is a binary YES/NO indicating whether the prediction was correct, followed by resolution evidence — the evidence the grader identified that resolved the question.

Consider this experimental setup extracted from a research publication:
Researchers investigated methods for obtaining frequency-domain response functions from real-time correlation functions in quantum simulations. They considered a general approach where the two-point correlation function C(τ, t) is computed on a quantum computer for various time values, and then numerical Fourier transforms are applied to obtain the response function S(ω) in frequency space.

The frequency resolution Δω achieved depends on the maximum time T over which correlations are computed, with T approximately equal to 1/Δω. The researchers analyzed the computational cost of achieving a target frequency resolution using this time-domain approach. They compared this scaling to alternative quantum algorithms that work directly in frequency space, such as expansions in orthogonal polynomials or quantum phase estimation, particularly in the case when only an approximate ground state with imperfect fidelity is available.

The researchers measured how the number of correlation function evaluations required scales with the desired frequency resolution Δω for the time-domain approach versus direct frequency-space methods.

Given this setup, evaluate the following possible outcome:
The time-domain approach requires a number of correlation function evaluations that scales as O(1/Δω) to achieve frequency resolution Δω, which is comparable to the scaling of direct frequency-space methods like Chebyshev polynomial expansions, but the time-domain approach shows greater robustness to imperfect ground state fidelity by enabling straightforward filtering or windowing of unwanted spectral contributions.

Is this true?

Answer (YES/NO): NO